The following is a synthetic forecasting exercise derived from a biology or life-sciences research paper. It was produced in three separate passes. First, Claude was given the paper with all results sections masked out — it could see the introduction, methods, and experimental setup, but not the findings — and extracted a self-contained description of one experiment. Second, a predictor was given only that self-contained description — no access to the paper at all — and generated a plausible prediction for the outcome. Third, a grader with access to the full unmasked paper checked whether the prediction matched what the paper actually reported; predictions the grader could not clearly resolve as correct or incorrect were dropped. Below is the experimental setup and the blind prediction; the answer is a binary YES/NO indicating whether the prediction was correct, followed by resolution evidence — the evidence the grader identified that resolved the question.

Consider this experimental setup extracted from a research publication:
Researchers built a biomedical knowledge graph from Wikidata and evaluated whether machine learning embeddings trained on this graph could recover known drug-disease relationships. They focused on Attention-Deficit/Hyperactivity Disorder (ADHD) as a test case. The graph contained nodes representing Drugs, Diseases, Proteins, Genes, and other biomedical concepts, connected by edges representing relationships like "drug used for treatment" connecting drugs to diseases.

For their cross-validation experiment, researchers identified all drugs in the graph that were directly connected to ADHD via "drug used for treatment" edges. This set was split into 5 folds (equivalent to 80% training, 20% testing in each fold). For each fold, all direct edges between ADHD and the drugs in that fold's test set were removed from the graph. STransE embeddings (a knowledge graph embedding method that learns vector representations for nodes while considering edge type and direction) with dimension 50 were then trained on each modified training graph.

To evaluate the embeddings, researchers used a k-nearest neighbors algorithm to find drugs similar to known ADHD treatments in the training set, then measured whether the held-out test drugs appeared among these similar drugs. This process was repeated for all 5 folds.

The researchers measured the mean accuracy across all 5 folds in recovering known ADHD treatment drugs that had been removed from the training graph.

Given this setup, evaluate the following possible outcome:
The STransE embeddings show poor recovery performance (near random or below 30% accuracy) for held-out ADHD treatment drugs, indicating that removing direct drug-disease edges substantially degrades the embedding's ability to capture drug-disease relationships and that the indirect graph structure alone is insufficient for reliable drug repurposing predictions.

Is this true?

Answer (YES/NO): NO